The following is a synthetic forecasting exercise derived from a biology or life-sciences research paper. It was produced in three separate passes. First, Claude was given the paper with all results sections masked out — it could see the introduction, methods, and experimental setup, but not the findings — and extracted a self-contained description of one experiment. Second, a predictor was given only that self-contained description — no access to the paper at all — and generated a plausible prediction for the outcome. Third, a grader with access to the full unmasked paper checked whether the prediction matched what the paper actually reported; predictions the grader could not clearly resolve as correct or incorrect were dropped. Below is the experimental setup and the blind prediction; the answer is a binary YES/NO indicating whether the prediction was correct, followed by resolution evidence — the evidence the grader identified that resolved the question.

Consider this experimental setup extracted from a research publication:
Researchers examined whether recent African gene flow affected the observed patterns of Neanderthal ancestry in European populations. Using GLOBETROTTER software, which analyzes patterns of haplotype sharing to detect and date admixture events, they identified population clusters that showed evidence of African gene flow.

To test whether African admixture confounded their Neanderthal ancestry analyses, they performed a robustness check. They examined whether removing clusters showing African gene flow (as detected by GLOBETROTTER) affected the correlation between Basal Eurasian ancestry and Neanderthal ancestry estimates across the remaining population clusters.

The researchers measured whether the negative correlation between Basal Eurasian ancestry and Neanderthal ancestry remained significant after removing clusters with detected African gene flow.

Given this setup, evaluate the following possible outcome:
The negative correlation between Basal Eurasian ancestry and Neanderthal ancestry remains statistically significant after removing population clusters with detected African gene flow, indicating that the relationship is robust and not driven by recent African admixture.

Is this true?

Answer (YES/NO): YES